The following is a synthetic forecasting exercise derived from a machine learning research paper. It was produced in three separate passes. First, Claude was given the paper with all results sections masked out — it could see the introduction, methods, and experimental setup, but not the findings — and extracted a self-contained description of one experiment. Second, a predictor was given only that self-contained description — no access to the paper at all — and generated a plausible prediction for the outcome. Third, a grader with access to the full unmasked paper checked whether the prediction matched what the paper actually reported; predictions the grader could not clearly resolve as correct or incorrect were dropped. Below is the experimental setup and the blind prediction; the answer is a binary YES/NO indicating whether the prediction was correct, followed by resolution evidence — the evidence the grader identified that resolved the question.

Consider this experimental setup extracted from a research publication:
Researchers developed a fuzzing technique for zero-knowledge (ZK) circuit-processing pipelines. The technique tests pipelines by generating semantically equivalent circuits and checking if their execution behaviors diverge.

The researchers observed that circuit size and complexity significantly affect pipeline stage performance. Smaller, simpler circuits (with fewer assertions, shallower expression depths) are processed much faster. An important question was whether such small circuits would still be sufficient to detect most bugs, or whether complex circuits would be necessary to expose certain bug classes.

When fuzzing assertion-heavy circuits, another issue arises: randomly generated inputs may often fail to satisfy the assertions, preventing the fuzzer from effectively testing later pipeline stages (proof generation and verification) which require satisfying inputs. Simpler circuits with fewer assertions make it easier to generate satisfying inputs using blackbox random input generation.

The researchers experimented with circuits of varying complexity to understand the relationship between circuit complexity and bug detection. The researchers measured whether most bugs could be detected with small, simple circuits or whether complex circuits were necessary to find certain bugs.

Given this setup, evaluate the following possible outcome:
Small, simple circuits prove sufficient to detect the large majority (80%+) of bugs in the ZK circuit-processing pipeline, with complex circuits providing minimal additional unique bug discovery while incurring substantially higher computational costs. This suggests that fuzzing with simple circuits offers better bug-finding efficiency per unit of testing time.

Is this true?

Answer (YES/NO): YES